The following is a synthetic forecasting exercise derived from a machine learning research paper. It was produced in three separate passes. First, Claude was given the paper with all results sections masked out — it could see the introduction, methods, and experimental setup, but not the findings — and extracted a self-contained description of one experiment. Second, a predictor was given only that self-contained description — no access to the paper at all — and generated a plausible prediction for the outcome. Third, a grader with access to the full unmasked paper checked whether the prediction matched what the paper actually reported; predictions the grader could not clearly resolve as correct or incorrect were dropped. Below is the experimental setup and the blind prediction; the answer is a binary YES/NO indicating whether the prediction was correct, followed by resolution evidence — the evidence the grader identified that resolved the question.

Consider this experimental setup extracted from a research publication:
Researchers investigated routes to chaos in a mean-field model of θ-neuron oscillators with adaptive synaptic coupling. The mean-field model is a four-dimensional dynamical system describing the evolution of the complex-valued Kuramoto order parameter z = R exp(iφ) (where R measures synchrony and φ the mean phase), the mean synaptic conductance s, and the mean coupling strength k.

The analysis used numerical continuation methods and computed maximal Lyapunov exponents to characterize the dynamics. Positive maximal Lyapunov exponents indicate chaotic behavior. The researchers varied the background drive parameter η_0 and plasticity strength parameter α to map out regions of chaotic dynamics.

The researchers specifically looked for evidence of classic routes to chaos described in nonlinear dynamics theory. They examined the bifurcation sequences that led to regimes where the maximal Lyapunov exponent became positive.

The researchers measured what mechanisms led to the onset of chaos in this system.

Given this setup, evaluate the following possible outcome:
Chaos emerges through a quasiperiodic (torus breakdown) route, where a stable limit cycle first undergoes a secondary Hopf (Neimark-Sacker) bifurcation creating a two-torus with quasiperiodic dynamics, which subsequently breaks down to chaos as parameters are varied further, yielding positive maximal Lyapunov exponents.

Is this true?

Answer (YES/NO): YES